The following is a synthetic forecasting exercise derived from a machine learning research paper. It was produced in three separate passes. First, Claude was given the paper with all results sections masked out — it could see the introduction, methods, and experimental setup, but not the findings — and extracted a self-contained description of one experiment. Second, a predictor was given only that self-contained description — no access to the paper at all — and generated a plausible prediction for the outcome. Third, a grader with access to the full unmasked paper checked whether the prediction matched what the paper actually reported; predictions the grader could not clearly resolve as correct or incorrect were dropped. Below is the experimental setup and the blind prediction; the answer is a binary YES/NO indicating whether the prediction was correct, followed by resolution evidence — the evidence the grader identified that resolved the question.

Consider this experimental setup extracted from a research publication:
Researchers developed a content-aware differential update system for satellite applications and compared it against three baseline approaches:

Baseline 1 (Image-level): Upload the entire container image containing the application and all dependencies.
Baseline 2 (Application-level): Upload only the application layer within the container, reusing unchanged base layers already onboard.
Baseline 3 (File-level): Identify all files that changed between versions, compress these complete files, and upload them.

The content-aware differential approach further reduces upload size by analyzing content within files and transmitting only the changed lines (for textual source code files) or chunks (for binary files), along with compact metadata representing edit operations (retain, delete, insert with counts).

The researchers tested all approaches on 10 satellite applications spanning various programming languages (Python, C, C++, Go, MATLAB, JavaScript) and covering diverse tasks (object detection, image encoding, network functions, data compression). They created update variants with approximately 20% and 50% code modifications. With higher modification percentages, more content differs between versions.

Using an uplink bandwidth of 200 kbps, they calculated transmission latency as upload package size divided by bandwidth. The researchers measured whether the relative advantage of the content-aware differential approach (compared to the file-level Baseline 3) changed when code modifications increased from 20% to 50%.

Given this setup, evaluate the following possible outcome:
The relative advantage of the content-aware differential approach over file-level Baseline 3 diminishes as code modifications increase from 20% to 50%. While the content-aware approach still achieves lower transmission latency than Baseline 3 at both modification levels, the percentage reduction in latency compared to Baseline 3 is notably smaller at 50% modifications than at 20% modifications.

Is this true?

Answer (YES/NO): YES